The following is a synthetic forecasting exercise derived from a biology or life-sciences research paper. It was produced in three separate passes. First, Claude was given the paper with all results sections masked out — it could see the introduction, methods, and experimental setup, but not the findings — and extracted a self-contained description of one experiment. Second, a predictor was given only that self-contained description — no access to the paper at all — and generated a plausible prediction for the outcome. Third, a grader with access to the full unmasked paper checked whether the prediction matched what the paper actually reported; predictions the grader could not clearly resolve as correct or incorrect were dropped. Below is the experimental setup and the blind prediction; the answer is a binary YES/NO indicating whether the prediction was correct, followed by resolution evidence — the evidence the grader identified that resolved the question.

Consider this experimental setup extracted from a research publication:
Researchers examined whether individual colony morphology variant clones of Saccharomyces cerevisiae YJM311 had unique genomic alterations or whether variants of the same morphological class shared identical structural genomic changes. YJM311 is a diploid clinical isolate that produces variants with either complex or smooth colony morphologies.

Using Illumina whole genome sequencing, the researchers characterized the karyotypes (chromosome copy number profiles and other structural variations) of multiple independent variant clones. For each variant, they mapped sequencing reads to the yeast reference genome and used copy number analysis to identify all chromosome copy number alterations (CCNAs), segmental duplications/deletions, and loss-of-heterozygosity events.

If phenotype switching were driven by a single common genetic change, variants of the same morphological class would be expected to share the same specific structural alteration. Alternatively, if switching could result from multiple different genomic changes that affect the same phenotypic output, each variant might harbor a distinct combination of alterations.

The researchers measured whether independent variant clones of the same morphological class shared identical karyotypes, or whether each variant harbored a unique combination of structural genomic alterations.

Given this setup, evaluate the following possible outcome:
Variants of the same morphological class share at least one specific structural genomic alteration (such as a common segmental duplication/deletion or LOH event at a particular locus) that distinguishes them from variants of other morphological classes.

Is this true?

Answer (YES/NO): NO